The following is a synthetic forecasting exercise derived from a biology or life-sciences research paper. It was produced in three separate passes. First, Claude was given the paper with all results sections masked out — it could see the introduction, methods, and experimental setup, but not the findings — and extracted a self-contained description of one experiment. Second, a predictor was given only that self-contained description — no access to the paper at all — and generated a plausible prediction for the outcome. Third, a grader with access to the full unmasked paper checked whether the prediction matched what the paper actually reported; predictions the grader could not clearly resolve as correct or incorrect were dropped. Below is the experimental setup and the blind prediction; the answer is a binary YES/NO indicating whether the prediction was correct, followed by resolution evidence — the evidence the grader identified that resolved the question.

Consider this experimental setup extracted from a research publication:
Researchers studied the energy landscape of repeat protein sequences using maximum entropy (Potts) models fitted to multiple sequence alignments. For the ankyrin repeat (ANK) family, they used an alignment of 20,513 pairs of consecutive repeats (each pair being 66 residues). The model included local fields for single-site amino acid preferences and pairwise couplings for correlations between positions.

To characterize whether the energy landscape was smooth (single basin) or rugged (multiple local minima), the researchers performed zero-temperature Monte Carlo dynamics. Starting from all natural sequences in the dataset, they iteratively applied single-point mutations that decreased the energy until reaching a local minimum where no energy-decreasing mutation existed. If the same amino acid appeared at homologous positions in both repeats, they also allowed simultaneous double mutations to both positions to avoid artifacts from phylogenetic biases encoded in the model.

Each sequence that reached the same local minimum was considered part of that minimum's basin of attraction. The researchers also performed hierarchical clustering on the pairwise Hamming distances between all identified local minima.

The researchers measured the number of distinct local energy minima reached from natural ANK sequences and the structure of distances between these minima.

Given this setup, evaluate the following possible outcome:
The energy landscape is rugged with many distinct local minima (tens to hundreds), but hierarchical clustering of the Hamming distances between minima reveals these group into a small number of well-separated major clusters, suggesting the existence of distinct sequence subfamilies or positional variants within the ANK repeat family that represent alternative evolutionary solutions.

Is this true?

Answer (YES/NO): YES